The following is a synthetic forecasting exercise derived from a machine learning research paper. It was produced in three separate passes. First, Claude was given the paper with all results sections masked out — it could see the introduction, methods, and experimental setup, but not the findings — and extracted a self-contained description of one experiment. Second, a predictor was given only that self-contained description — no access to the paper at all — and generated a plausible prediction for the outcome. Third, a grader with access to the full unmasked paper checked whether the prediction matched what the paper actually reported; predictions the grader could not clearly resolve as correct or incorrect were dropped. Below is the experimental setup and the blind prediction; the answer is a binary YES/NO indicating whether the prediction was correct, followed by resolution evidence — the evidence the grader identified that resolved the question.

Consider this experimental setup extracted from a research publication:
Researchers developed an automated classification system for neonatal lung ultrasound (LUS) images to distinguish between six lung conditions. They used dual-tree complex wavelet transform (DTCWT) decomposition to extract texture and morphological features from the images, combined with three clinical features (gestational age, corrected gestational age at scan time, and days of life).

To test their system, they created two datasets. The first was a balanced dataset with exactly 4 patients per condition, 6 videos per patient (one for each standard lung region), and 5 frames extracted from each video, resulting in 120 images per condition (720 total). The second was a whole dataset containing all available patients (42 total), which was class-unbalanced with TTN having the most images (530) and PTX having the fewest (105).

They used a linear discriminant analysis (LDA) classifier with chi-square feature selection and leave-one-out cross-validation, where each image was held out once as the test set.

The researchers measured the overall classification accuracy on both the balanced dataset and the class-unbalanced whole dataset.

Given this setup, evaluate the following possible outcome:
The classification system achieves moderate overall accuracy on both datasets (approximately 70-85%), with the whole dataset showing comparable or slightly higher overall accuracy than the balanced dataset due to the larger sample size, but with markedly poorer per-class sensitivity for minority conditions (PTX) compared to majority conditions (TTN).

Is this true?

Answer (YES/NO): NO